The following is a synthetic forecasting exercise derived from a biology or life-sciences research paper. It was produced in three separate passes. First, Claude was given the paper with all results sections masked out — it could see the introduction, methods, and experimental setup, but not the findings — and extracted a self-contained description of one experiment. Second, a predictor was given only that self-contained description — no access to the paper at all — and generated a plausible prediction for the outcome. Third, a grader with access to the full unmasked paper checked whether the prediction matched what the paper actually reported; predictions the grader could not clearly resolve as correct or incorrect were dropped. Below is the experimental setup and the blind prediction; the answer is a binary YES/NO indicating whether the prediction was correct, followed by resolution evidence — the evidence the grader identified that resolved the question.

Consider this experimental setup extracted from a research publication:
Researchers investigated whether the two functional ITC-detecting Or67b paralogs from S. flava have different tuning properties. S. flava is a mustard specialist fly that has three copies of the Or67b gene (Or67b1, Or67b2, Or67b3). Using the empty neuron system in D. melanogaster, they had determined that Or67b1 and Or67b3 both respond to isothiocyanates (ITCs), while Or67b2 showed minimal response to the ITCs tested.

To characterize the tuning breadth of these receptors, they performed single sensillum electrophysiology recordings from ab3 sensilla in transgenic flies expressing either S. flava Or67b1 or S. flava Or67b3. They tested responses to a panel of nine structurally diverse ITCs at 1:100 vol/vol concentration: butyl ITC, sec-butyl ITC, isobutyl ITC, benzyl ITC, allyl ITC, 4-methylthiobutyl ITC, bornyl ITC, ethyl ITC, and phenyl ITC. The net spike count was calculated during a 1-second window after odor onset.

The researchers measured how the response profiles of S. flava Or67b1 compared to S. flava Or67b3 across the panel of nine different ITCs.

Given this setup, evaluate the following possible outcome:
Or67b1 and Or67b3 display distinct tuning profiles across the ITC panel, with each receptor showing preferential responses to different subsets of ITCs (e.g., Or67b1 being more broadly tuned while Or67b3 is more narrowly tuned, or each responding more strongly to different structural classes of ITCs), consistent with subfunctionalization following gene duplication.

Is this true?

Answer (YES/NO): NO